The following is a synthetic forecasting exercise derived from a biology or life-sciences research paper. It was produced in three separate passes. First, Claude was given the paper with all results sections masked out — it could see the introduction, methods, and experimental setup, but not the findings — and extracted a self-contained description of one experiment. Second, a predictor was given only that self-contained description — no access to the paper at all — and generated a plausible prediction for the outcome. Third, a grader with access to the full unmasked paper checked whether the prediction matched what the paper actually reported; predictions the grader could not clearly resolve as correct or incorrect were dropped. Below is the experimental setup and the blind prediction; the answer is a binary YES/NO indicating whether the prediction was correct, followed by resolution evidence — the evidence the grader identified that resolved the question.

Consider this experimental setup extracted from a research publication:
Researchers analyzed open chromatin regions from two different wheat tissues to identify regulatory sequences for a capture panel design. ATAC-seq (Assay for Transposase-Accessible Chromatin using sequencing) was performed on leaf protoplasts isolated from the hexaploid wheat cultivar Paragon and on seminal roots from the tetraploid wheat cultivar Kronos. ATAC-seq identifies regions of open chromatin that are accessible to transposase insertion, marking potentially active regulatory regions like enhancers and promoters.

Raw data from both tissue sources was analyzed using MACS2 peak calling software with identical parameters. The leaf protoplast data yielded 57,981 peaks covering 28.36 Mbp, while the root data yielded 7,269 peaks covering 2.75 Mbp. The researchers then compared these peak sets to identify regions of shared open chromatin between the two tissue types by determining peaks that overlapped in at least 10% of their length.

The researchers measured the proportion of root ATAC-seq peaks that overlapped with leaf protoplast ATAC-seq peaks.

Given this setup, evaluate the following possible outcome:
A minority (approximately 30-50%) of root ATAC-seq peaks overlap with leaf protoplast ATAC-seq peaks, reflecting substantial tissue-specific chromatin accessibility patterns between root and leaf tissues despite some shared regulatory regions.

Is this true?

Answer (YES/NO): NO